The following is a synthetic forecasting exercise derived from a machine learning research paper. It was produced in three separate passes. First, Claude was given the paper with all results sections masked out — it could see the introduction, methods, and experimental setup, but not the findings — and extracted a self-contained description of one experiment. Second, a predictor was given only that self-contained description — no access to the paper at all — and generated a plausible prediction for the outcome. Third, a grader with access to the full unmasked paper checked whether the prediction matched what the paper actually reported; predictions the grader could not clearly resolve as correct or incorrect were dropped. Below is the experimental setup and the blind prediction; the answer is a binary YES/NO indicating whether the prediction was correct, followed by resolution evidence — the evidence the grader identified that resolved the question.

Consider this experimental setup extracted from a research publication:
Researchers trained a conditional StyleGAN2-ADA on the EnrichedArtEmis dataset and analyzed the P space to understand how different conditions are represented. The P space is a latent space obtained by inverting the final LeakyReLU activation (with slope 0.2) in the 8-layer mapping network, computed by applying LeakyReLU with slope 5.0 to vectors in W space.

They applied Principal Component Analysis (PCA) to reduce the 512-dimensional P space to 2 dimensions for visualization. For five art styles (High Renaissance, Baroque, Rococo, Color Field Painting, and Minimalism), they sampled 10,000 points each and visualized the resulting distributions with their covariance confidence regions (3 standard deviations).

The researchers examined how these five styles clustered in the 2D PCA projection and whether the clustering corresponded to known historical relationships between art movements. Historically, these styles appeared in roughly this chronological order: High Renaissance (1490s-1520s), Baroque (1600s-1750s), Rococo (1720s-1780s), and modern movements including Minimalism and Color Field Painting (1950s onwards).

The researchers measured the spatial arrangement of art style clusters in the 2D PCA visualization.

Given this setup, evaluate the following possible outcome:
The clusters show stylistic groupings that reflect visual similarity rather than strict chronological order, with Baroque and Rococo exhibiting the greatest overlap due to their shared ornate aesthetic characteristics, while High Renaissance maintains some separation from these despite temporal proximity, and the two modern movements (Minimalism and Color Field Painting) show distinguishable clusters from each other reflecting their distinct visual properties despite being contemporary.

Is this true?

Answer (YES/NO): NO